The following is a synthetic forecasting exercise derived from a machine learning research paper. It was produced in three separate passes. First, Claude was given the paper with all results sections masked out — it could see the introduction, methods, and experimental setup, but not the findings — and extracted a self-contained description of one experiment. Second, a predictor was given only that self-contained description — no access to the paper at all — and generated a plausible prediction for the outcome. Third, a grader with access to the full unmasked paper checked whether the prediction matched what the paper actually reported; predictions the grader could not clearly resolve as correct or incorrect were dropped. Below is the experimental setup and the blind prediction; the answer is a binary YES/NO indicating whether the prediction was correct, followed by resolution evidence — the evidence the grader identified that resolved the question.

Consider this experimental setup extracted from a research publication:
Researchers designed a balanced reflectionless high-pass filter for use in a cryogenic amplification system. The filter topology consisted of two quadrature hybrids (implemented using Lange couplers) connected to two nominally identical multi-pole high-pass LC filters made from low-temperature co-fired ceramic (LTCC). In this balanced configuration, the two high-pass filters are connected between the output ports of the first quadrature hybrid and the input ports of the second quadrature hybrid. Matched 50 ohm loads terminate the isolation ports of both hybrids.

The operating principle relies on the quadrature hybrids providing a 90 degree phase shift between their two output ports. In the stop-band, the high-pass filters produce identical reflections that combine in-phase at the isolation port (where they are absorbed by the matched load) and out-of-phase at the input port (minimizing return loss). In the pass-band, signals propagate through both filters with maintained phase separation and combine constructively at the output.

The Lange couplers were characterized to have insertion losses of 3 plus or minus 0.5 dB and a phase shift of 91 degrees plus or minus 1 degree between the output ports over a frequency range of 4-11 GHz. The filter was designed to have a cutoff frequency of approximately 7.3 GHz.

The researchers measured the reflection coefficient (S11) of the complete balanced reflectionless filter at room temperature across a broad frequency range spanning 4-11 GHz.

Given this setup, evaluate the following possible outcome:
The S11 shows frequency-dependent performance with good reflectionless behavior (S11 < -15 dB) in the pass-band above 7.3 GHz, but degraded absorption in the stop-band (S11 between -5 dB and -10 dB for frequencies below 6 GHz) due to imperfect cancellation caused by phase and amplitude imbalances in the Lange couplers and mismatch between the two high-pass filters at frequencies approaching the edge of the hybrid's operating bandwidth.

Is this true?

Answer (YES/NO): NO